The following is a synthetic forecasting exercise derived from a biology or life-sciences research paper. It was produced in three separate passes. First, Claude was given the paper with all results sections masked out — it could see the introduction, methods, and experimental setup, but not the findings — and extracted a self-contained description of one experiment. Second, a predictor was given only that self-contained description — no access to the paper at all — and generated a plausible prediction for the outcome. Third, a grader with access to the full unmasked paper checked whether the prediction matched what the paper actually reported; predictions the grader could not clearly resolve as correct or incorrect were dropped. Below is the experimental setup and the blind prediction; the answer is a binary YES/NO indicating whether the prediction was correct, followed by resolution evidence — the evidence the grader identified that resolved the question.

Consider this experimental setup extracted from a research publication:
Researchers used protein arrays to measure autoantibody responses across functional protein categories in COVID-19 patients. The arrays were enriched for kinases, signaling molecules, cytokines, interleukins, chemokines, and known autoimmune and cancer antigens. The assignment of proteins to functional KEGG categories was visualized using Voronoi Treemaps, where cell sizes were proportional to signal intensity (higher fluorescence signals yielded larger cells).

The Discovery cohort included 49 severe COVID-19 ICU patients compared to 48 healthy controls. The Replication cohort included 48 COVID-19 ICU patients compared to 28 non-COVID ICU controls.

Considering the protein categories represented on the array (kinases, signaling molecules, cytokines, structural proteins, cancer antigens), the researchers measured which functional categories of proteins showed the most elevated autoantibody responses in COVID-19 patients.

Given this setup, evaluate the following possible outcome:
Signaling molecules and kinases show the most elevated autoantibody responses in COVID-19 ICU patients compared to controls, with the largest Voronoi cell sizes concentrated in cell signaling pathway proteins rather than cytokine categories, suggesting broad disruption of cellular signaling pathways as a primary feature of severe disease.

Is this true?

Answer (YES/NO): NO